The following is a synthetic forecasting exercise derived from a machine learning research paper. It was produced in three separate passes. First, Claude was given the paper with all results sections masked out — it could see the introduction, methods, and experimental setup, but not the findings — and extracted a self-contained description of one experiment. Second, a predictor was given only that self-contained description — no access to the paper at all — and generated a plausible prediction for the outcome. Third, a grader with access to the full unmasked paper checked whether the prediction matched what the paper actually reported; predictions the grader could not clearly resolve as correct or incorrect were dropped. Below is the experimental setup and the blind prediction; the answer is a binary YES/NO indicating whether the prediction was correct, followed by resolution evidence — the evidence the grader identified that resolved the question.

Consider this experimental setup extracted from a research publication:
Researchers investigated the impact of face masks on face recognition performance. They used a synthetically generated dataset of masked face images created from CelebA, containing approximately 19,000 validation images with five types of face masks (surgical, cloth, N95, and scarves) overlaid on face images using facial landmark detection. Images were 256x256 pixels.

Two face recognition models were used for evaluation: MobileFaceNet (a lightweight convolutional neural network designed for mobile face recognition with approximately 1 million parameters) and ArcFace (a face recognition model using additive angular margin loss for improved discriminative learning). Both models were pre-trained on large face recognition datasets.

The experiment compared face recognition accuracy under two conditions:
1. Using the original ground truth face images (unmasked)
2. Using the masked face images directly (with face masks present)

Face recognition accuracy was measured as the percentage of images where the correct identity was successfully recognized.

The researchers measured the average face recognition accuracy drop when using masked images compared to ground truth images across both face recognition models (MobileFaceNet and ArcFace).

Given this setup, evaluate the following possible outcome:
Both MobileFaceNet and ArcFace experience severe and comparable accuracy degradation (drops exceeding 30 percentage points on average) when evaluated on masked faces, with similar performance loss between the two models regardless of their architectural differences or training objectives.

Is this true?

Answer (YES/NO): NO